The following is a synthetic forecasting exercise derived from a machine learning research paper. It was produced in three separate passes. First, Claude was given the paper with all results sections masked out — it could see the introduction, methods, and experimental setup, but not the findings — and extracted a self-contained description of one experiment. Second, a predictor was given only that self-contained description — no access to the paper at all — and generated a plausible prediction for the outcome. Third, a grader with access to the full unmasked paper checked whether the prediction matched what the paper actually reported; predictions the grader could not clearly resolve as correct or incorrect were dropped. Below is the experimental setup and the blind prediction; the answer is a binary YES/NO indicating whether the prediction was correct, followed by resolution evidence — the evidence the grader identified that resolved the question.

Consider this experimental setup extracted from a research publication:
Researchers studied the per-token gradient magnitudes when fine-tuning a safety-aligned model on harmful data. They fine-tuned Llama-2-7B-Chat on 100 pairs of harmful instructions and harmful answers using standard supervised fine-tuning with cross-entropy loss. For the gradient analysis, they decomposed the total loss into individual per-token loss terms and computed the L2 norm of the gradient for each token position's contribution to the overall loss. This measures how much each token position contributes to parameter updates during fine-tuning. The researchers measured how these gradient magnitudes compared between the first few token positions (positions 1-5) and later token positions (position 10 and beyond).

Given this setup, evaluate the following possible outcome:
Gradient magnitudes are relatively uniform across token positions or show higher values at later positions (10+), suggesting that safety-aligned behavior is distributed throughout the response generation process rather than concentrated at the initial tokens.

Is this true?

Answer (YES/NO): NO